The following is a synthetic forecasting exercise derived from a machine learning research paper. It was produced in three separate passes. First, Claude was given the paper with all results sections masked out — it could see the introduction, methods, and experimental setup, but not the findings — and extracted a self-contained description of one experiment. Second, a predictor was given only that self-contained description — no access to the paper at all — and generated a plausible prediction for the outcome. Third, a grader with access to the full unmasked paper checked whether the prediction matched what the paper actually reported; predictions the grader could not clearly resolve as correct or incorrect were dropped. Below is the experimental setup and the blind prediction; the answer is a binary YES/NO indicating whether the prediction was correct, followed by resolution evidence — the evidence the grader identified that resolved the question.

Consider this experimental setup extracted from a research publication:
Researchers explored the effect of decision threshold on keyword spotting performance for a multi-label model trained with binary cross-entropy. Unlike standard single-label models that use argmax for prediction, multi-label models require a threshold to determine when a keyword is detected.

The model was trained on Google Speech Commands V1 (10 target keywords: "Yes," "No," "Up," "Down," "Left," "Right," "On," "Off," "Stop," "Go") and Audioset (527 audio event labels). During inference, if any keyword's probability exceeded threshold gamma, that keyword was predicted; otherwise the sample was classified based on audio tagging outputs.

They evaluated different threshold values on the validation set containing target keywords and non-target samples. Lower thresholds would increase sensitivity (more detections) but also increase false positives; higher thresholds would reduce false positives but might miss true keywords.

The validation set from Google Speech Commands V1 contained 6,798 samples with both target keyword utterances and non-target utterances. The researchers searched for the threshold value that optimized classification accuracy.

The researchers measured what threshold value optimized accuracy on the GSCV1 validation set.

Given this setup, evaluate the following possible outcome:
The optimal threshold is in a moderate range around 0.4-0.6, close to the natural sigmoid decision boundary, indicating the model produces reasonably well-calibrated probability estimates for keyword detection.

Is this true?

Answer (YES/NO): YES